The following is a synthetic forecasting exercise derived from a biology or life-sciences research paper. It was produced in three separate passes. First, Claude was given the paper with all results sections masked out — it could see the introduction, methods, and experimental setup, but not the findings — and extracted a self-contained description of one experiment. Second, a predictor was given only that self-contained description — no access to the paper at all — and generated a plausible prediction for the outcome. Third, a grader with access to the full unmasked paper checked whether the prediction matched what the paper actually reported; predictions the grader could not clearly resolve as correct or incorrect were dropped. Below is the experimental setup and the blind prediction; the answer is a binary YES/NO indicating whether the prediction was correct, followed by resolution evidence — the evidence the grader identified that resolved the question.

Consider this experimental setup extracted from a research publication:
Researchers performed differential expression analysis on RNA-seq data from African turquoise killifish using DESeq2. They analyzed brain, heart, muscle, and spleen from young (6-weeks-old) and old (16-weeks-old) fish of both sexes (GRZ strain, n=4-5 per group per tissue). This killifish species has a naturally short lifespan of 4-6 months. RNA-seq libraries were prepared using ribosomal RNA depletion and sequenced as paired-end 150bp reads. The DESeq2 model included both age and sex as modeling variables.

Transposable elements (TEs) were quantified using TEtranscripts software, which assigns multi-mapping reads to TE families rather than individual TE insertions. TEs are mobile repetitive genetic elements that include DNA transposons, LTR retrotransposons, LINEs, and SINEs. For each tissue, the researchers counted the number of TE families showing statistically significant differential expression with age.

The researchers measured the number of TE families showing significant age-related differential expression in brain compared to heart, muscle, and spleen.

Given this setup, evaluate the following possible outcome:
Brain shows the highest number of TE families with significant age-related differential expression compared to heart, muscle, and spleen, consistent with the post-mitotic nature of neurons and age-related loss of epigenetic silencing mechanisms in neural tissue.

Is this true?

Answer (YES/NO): YES